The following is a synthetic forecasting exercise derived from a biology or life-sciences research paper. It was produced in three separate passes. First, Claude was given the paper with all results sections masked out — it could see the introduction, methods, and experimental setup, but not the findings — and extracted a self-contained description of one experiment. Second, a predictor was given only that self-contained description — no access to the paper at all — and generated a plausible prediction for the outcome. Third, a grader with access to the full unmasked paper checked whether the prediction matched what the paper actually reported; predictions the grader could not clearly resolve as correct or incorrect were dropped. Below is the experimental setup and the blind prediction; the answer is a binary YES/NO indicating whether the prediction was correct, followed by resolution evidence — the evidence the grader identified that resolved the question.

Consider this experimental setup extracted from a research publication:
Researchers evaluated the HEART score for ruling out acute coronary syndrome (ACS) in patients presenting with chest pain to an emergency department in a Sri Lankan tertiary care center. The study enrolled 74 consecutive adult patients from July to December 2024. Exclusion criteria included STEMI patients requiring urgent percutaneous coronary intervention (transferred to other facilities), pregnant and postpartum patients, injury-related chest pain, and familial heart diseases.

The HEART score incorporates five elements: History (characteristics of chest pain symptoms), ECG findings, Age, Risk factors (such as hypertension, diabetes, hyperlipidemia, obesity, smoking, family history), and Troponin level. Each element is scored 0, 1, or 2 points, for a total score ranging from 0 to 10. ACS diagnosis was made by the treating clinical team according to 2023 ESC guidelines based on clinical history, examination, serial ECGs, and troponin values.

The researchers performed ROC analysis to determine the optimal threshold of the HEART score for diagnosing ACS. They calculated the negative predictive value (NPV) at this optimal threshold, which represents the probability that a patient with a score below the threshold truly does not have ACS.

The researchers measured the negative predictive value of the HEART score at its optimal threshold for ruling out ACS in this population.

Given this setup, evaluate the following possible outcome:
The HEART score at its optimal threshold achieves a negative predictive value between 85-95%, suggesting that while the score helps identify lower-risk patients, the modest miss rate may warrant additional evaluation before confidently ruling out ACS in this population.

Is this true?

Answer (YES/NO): NO